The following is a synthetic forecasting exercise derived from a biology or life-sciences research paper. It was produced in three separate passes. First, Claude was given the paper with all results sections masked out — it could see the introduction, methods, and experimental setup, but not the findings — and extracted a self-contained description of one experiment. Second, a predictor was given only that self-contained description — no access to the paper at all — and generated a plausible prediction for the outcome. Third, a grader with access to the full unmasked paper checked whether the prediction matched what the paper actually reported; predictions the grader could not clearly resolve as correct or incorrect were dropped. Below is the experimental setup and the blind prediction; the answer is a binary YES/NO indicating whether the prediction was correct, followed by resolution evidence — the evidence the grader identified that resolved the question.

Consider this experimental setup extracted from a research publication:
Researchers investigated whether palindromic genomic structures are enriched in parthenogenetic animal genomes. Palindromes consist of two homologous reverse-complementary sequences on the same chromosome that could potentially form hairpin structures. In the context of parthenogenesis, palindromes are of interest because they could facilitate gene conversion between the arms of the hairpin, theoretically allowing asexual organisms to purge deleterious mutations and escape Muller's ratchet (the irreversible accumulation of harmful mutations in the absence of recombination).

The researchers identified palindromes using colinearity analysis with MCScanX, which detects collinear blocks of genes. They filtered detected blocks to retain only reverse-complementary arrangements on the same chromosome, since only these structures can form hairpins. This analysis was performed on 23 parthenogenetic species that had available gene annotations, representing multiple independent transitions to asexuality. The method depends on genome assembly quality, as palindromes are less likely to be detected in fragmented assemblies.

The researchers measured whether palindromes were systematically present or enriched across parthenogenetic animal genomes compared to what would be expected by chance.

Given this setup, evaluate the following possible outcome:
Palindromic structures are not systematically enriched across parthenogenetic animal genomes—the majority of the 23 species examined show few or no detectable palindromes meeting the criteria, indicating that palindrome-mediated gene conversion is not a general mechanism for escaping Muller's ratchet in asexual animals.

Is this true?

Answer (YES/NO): YES